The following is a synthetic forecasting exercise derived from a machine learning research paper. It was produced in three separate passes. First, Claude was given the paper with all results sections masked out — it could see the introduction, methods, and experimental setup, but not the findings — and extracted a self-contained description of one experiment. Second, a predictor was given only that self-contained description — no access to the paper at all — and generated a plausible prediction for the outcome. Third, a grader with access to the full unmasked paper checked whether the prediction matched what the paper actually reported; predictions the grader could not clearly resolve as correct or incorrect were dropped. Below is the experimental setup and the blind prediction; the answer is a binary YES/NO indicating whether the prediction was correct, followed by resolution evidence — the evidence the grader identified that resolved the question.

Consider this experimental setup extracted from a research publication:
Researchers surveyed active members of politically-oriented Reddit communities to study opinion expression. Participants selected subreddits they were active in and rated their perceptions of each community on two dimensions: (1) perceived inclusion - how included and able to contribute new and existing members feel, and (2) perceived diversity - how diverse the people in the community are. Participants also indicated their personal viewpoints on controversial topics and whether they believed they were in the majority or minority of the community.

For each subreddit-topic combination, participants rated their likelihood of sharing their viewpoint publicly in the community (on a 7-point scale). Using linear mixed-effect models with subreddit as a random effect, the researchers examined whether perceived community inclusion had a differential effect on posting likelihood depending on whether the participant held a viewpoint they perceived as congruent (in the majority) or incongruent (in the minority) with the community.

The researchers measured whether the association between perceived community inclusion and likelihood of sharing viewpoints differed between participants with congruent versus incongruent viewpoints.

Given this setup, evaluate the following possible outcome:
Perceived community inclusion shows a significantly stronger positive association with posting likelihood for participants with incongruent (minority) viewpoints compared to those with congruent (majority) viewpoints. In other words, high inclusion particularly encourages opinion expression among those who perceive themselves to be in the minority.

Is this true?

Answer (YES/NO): YES